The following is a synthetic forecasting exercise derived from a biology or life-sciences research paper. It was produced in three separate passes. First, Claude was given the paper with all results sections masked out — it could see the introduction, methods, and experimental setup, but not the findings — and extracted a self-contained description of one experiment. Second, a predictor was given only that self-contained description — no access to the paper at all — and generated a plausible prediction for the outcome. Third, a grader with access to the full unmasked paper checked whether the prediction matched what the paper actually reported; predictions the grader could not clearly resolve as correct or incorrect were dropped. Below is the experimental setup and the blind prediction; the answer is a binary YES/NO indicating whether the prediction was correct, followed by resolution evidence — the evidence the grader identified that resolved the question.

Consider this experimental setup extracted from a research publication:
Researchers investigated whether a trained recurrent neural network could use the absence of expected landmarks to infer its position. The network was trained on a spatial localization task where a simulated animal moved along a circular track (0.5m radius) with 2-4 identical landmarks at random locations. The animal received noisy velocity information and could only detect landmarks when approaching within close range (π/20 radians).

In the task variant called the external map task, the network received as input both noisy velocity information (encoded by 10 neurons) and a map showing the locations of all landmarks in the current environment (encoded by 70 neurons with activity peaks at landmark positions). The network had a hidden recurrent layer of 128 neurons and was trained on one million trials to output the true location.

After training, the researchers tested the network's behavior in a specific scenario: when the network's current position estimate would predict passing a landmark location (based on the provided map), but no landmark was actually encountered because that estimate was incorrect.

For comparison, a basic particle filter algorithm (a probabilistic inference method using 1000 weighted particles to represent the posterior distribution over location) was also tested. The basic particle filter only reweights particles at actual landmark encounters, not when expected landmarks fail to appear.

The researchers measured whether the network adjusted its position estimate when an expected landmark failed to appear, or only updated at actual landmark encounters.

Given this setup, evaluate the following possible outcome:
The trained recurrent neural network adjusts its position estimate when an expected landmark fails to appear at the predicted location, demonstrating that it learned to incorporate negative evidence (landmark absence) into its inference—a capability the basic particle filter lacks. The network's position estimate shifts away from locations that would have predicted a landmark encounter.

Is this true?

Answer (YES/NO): YES